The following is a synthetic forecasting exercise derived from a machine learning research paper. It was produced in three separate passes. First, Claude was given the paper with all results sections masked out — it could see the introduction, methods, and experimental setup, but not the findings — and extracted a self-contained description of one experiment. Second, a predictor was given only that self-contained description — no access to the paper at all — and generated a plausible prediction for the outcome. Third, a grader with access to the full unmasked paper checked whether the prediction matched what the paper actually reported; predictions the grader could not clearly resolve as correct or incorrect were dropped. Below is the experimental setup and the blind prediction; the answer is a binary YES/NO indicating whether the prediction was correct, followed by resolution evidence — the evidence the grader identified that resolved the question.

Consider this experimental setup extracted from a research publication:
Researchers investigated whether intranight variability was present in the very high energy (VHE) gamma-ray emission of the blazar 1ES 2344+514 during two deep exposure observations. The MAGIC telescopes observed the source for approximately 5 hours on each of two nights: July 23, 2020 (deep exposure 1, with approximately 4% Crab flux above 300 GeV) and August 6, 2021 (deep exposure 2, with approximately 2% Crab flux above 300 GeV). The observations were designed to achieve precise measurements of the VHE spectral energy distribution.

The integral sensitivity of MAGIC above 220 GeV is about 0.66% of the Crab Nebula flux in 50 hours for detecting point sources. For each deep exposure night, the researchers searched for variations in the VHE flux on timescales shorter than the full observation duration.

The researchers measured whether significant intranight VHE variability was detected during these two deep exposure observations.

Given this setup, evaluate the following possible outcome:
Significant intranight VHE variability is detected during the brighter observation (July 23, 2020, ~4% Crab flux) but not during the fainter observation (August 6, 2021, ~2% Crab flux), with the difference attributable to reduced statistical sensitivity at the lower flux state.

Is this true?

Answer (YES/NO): NO